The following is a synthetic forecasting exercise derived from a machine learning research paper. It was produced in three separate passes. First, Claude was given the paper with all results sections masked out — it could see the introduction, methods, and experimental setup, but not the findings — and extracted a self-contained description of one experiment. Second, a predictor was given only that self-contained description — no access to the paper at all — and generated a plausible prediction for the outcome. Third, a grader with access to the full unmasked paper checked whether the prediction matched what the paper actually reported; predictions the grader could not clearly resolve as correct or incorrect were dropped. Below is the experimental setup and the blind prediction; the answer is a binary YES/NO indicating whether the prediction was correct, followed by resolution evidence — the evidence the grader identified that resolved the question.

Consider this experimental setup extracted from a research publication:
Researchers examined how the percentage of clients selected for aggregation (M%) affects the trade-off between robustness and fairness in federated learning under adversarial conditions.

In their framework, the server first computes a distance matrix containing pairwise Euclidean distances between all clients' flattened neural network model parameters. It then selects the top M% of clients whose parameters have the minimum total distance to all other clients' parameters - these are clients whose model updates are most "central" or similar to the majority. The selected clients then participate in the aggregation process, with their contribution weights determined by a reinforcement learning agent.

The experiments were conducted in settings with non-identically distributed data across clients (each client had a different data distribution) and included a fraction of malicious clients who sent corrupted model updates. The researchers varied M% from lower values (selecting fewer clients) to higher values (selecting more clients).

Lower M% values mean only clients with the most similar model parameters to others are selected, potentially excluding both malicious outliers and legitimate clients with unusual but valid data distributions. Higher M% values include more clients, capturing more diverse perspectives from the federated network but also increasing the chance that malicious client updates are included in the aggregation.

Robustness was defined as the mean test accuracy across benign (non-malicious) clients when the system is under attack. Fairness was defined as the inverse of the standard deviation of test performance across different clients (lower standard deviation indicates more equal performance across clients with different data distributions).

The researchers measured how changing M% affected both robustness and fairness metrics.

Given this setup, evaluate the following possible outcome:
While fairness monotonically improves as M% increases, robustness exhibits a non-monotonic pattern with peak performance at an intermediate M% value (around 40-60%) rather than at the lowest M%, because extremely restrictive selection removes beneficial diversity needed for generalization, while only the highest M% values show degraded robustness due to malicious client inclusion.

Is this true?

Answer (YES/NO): NO